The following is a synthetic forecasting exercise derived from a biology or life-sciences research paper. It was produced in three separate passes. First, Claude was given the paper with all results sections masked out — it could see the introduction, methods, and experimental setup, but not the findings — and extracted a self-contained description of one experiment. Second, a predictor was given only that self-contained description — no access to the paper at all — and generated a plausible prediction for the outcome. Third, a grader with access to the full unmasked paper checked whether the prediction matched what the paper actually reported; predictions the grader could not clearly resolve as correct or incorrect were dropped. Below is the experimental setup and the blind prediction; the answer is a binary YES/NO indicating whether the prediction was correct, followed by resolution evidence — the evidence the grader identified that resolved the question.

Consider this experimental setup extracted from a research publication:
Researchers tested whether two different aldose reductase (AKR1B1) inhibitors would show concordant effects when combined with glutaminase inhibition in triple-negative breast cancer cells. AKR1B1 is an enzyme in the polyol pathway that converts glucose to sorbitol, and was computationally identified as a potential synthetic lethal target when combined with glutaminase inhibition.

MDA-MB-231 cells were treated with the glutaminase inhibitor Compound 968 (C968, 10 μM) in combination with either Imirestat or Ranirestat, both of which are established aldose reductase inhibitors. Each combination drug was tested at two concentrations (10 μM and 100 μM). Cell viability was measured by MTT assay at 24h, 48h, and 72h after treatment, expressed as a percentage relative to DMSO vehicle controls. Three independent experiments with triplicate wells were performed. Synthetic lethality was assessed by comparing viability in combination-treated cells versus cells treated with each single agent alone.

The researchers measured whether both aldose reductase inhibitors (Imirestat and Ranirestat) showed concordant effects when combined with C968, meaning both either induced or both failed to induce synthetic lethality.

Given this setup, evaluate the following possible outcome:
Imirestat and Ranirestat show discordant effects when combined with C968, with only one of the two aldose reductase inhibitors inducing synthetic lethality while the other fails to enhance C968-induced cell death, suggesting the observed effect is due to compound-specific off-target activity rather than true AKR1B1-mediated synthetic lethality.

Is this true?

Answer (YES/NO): NO